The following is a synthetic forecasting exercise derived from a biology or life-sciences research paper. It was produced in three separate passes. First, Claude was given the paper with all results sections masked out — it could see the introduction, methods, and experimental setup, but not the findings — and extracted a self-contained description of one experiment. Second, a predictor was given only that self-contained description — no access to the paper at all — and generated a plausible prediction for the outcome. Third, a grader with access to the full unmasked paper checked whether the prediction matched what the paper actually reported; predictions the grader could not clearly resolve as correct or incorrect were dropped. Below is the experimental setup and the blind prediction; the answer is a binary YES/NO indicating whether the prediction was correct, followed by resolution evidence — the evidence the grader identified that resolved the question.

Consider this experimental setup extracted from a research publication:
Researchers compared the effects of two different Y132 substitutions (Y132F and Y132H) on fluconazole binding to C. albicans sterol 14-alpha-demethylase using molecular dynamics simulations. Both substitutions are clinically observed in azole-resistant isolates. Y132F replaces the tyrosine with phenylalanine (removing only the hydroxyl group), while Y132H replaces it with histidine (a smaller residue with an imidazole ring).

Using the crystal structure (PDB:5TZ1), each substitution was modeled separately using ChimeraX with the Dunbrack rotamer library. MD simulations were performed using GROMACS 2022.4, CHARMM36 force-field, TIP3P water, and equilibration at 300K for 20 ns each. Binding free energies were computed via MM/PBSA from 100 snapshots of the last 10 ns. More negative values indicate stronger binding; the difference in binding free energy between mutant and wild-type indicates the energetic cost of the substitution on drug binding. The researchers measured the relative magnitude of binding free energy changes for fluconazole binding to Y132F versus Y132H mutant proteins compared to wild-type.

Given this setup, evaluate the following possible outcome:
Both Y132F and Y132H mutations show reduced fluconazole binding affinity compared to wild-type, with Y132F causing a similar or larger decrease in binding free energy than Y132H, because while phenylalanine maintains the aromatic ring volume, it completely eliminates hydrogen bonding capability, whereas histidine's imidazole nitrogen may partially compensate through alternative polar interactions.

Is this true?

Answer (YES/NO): NO